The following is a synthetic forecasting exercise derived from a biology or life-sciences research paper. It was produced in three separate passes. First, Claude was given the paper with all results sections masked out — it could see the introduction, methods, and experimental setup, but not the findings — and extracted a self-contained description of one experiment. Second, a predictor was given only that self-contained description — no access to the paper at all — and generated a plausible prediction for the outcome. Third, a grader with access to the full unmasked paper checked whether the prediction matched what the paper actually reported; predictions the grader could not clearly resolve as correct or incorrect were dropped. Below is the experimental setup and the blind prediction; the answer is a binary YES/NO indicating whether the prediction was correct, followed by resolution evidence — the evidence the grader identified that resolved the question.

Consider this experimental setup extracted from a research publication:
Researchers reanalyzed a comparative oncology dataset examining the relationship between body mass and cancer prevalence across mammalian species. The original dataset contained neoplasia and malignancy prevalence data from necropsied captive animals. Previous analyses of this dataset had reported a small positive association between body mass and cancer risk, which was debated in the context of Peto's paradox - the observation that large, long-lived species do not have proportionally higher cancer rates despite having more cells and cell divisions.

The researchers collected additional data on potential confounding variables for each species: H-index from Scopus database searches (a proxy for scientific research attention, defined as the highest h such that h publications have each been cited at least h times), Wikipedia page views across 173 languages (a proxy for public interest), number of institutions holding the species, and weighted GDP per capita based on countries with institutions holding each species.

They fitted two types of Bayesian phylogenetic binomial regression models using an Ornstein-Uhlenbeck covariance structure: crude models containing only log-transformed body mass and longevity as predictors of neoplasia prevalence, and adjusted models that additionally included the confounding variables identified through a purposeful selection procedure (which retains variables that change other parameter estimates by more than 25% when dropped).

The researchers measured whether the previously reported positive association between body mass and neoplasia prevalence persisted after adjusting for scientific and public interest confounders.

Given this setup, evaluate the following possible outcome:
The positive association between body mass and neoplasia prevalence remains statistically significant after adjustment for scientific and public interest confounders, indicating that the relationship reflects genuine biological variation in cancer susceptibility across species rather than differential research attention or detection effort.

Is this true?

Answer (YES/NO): NO